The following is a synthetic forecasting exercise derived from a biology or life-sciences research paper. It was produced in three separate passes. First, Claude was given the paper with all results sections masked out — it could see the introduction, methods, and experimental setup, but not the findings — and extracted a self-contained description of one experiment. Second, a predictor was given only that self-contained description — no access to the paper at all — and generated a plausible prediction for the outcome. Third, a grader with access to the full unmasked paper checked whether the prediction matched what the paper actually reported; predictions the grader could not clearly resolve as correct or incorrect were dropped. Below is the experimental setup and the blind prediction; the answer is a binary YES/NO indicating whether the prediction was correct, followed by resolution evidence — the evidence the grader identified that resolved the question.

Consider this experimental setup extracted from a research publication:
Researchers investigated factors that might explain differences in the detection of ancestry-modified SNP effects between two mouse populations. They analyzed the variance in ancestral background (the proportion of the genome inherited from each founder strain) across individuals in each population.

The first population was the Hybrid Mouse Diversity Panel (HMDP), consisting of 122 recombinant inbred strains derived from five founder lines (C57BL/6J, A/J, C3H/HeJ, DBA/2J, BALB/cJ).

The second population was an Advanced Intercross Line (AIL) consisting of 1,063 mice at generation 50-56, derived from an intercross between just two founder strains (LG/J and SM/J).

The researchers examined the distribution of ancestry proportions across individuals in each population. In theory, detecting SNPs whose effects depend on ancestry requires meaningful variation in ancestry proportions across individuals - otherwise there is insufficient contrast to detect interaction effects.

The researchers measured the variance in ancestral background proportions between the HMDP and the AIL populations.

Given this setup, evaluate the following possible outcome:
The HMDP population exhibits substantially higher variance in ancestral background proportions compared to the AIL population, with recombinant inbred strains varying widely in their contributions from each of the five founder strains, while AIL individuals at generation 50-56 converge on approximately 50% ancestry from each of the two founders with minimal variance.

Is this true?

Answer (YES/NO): YES